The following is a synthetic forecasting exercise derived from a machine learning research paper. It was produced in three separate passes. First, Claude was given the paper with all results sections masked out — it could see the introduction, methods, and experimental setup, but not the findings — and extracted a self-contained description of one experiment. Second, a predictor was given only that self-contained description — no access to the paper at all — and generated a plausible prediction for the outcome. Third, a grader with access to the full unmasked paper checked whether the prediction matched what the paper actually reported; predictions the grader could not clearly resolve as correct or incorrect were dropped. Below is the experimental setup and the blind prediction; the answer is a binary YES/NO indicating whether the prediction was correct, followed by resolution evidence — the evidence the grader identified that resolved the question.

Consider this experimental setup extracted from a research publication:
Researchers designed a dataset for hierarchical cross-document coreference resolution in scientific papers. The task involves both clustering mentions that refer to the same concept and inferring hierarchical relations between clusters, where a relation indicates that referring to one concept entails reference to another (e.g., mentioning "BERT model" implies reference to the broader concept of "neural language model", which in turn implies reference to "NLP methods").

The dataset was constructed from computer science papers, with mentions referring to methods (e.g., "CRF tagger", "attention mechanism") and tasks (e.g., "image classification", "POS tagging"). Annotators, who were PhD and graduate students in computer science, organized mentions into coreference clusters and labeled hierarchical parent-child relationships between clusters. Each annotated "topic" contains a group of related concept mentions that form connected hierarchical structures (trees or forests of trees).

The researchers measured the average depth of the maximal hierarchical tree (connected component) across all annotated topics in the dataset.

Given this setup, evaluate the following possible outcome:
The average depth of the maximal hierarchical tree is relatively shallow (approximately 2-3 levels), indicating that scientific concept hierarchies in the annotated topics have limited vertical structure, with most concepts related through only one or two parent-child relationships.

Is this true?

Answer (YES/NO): NO